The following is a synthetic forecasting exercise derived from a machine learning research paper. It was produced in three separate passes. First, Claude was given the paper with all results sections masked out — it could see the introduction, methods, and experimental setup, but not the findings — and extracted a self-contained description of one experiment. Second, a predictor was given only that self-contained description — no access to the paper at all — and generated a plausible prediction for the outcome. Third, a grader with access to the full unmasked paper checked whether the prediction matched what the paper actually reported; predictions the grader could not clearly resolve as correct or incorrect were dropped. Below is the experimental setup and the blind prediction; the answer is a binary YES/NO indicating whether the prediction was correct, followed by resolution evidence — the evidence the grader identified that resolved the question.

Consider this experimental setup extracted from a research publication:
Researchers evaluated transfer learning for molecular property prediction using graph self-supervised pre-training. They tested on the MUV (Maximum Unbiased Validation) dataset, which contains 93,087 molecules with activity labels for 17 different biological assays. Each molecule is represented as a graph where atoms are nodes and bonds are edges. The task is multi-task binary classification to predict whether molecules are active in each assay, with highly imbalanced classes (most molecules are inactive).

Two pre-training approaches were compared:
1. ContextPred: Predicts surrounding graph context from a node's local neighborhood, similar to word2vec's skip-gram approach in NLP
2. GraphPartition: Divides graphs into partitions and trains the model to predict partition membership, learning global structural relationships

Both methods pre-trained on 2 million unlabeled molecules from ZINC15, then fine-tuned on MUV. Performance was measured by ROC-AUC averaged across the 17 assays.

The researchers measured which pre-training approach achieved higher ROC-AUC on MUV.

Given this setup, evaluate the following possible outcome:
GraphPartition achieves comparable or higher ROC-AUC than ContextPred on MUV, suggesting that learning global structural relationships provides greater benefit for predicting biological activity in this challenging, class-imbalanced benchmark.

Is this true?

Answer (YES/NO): NO